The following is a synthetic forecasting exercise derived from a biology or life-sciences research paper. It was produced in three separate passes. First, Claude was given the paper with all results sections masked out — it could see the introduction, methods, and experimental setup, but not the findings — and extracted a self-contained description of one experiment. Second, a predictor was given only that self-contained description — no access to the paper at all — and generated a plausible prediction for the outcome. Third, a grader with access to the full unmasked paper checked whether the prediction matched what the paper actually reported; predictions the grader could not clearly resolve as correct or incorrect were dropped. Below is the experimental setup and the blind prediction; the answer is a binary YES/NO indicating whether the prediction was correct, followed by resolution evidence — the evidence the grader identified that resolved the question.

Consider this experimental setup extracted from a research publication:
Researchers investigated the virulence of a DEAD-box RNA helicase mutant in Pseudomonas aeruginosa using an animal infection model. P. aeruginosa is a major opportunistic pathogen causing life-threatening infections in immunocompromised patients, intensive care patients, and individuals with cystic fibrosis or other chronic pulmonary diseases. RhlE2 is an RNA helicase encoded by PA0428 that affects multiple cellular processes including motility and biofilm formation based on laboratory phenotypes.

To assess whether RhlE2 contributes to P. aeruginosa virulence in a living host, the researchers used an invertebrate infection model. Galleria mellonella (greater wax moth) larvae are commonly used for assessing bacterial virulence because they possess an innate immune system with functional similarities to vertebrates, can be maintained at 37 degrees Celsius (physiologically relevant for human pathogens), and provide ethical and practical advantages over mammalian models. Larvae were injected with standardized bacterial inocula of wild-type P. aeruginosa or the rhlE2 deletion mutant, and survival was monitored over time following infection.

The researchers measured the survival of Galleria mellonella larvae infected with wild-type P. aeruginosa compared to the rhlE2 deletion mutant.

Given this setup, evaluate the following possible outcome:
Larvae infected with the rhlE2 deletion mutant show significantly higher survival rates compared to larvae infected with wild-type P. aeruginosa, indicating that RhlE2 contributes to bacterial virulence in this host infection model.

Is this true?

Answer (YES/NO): YES